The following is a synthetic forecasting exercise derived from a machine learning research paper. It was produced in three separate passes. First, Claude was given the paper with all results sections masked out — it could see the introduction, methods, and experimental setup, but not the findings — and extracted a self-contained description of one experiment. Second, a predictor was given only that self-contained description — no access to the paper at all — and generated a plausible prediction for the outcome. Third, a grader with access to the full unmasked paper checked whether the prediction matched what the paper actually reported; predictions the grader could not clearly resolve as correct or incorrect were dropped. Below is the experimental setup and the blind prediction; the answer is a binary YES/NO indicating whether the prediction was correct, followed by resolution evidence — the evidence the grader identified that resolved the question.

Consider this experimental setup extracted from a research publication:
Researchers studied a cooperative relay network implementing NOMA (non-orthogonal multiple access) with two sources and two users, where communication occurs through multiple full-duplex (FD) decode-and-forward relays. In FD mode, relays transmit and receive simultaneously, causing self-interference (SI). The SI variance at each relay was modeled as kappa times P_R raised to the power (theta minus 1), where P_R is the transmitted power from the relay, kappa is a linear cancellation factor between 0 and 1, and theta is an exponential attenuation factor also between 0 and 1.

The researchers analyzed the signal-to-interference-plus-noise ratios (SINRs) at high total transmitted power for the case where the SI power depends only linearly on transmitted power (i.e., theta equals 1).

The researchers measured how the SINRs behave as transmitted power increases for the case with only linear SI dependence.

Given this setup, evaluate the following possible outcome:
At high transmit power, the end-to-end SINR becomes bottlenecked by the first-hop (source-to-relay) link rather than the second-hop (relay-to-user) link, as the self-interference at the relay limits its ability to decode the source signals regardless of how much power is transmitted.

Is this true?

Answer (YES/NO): YES